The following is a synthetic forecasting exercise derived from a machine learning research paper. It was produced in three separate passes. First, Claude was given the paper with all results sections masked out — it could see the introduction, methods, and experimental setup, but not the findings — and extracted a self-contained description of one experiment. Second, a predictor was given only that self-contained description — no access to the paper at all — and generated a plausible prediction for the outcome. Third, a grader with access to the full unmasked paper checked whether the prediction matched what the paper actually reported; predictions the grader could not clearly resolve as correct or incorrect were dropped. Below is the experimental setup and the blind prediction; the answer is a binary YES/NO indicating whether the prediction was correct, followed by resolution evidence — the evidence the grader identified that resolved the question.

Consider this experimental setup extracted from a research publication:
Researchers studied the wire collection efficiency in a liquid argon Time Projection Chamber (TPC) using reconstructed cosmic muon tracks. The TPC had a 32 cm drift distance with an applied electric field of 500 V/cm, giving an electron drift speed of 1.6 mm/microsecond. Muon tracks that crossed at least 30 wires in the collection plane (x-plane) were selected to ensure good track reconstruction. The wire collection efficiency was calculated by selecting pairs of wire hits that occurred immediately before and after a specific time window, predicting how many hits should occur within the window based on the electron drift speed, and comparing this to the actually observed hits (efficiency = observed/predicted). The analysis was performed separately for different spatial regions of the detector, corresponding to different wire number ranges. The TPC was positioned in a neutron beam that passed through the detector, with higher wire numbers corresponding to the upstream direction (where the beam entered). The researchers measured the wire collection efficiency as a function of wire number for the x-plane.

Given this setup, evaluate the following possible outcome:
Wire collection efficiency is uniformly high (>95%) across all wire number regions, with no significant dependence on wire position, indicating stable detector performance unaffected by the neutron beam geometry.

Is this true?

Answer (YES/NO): NO